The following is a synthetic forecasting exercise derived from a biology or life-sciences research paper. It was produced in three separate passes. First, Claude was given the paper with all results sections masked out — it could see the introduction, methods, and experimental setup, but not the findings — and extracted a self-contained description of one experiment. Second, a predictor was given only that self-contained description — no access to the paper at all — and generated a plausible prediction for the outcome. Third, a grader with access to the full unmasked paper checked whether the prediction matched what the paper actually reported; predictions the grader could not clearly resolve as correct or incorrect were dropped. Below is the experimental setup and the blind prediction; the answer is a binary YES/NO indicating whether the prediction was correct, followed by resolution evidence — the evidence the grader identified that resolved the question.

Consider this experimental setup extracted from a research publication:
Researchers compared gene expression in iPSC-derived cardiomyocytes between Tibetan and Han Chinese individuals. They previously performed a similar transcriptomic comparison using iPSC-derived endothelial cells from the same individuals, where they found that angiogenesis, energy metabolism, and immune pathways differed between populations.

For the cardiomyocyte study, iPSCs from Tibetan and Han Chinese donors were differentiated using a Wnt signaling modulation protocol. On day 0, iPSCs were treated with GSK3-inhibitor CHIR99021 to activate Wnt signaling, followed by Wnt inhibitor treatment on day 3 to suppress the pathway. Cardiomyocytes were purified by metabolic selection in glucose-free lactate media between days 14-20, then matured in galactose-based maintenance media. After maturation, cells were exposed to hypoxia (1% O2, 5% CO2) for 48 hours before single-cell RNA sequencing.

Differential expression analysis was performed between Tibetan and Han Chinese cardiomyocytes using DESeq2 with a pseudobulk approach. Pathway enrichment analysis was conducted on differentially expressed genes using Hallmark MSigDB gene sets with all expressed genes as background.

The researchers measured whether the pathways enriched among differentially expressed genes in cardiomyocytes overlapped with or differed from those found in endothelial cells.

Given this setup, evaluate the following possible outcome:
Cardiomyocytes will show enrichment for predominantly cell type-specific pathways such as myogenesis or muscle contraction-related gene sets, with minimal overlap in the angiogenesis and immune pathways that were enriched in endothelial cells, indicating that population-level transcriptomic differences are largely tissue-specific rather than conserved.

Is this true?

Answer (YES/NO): NO